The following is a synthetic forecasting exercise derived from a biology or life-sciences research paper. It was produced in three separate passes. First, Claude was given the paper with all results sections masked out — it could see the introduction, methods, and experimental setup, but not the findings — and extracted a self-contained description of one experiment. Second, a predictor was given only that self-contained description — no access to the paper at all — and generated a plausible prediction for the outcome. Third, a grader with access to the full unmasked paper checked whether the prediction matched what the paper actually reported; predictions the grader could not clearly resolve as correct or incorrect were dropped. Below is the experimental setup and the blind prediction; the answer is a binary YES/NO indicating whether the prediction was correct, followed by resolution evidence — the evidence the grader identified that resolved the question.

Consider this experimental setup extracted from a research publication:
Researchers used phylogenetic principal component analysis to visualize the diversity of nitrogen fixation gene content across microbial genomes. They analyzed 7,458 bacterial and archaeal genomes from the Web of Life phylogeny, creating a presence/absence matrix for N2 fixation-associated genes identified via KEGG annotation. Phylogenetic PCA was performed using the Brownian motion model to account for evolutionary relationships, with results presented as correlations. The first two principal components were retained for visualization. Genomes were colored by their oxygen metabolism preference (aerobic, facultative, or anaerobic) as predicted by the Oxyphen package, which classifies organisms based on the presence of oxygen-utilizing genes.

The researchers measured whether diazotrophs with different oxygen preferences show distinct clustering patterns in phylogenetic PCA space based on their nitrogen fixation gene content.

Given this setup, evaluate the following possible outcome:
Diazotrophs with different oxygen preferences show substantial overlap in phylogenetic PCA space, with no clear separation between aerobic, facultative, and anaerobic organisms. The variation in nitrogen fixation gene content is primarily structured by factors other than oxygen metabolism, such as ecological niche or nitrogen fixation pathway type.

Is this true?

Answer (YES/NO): NO